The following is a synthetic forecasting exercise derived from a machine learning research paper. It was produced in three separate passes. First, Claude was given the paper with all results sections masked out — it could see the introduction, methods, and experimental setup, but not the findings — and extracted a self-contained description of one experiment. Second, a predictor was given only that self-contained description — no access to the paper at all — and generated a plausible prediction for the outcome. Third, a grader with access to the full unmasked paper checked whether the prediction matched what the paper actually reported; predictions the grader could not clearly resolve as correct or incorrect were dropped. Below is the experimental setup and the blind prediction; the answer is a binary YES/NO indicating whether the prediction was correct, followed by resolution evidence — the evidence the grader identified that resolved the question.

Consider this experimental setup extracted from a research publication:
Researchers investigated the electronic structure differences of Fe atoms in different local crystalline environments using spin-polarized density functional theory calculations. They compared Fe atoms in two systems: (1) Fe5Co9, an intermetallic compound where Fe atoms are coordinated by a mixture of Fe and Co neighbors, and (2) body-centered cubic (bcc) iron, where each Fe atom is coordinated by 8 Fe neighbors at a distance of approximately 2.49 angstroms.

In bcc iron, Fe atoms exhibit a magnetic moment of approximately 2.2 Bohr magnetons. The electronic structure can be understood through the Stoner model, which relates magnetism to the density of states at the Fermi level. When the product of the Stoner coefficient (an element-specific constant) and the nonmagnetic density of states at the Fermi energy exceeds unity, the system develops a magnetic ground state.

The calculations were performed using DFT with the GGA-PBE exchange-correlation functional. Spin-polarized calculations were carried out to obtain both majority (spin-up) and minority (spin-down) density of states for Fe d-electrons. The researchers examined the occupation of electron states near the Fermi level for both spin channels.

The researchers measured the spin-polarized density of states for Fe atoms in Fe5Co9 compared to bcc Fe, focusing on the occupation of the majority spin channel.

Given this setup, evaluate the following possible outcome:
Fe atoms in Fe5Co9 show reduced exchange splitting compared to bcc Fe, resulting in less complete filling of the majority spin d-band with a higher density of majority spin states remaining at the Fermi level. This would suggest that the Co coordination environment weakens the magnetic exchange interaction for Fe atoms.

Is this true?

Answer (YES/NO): NO